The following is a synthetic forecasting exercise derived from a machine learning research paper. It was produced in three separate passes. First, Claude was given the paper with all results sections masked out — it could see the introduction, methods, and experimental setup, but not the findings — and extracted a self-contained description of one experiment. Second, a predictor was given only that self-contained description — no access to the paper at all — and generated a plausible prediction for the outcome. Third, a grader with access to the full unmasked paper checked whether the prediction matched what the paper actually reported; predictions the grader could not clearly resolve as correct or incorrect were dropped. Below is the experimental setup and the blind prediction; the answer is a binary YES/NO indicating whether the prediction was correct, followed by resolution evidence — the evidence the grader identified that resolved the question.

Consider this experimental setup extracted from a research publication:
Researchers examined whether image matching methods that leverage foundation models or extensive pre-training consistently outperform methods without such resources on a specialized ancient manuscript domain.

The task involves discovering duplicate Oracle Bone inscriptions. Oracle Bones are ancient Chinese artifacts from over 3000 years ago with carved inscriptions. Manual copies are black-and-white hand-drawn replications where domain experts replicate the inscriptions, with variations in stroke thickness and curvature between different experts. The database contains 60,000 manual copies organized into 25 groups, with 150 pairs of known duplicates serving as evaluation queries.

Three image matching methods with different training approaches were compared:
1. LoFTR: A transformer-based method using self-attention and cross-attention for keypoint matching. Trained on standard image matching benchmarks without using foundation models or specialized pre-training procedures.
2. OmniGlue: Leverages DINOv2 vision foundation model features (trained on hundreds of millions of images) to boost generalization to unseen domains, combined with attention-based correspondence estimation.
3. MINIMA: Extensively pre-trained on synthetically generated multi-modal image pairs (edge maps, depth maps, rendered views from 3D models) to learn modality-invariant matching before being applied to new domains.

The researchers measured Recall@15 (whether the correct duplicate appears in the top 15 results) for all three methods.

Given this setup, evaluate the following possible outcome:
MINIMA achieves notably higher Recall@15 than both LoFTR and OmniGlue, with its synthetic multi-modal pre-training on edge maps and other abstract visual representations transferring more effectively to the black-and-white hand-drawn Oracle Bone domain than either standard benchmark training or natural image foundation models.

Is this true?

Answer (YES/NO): NO